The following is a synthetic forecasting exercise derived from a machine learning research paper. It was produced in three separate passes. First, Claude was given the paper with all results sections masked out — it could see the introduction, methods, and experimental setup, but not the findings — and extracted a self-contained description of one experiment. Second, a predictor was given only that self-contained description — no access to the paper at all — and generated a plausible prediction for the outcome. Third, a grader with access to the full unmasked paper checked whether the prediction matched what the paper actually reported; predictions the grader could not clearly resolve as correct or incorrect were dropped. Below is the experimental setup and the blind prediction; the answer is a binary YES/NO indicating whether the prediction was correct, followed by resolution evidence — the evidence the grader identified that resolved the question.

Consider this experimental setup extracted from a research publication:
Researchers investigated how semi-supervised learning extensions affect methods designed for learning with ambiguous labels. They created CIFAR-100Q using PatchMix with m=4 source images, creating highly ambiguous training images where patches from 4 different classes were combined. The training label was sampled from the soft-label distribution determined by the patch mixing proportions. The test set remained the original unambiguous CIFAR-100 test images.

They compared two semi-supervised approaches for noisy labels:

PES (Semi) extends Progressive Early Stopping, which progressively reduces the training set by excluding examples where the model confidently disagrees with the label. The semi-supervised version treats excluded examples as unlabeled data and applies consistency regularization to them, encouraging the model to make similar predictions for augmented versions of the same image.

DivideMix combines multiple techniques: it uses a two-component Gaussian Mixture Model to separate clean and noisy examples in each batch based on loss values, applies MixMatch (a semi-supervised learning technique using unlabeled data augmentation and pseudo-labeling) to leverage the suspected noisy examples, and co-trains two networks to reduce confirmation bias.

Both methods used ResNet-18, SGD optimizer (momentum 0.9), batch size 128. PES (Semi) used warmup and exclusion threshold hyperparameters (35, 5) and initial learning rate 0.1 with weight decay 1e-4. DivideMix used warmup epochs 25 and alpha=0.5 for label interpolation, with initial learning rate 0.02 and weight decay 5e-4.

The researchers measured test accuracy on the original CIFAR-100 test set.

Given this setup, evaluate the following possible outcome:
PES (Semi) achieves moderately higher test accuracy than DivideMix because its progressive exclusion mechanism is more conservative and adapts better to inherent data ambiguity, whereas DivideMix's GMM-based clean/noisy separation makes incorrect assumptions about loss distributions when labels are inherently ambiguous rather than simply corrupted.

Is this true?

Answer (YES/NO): NO